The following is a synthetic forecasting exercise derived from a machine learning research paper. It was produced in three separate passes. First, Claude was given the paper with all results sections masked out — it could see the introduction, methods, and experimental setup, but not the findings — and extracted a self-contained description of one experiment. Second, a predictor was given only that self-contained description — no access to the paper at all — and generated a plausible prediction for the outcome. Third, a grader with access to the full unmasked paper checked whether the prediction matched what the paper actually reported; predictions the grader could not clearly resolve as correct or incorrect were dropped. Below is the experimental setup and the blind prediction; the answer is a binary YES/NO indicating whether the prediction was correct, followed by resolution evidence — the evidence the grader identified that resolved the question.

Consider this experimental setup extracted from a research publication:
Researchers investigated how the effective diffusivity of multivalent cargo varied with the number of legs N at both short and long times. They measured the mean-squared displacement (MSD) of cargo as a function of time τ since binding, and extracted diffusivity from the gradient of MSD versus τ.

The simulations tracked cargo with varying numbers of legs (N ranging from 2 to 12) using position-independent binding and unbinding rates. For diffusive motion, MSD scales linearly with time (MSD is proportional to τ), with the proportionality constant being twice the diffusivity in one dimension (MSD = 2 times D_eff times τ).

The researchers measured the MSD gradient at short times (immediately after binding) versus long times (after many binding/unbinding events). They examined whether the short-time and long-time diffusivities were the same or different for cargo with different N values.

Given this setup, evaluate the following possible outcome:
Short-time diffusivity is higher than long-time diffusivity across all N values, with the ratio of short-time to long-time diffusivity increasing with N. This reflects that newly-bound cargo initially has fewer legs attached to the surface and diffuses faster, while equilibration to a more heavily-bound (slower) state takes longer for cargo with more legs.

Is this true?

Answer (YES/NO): NO